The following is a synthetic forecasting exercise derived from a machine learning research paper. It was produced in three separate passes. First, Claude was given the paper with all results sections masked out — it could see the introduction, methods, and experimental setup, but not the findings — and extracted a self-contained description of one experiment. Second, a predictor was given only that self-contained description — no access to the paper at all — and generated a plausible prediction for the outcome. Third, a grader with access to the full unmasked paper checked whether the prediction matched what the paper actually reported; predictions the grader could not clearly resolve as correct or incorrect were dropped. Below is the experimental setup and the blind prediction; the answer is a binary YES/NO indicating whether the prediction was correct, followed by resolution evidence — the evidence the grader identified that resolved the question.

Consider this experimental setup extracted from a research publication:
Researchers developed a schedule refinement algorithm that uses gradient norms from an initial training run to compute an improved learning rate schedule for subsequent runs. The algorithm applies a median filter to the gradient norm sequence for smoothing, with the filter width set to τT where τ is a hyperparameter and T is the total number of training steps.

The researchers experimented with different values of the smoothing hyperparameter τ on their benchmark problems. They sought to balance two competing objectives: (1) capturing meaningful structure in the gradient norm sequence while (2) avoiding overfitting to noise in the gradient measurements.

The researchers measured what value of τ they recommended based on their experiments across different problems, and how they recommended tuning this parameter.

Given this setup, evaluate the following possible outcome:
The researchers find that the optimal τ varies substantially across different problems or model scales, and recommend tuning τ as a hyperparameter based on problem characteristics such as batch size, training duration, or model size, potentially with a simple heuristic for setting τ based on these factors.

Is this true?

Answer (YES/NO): NO